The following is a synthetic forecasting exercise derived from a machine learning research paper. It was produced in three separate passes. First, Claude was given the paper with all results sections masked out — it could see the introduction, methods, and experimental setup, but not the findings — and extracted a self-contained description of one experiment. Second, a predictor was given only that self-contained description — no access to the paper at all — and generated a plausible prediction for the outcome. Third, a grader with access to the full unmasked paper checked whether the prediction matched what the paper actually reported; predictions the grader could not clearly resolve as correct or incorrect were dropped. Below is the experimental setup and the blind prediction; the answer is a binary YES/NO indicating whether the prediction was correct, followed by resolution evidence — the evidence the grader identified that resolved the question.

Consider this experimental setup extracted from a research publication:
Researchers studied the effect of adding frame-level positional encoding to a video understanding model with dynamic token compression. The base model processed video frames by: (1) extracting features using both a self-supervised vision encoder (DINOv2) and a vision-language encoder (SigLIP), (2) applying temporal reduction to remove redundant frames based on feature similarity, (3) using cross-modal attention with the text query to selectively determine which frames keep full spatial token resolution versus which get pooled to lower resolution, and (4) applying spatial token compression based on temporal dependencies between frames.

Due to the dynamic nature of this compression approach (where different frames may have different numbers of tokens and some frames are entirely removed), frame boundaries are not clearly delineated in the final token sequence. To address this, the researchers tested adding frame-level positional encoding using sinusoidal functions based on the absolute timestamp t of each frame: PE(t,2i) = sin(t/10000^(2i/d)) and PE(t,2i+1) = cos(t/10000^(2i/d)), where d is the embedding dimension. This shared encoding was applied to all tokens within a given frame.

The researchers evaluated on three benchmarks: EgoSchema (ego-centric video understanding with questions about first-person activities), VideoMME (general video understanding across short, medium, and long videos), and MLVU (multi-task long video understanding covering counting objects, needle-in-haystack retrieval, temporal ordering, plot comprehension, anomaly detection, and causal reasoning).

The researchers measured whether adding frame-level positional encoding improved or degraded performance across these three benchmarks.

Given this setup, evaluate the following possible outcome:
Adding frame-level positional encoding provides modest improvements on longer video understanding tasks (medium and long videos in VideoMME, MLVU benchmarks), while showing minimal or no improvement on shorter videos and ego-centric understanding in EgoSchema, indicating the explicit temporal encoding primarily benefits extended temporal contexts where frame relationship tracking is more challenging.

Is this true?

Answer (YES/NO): NO